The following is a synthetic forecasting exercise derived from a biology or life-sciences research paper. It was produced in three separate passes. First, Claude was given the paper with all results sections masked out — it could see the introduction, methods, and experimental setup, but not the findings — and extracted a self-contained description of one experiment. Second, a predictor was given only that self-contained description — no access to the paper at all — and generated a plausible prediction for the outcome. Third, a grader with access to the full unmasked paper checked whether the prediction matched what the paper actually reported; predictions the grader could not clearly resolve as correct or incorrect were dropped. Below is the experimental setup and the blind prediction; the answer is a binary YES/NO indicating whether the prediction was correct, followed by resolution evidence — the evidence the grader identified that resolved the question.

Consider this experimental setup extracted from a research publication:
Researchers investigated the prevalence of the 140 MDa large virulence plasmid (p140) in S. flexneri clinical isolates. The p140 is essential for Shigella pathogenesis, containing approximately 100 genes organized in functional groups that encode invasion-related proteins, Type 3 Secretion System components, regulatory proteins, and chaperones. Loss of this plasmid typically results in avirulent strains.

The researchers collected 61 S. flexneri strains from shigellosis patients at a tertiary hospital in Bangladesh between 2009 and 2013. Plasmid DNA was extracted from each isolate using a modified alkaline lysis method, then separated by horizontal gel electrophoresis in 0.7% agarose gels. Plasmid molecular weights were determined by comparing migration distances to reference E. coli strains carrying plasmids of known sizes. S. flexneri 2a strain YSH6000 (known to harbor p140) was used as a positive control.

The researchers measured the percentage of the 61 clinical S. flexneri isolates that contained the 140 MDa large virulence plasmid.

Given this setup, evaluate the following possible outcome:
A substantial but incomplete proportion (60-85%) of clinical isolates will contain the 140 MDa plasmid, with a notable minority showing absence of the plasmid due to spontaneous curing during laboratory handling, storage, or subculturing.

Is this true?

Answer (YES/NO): YES